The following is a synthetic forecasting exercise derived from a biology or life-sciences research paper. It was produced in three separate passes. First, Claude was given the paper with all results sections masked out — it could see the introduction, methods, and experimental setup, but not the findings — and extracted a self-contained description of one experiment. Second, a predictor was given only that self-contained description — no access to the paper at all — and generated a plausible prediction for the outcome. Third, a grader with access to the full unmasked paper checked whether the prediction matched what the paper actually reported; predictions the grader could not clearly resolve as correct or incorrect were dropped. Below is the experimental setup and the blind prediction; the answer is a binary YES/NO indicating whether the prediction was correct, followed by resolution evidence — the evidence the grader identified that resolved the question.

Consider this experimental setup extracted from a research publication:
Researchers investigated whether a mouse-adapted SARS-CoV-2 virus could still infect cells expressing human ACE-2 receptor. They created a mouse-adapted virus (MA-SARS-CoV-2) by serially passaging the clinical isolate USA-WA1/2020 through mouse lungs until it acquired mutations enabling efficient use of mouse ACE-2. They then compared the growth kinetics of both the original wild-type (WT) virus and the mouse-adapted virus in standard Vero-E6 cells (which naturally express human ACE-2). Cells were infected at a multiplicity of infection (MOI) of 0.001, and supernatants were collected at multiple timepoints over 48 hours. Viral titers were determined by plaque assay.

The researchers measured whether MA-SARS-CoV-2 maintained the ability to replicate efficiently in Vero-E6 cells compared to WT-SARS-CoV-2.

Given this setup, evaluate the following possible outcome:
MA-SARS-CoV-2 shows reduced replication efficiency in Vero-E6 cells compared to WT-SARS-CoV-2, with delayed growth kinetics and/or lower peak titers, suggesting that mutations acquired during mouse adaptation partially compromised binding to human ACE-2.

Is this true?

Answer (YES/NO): NO